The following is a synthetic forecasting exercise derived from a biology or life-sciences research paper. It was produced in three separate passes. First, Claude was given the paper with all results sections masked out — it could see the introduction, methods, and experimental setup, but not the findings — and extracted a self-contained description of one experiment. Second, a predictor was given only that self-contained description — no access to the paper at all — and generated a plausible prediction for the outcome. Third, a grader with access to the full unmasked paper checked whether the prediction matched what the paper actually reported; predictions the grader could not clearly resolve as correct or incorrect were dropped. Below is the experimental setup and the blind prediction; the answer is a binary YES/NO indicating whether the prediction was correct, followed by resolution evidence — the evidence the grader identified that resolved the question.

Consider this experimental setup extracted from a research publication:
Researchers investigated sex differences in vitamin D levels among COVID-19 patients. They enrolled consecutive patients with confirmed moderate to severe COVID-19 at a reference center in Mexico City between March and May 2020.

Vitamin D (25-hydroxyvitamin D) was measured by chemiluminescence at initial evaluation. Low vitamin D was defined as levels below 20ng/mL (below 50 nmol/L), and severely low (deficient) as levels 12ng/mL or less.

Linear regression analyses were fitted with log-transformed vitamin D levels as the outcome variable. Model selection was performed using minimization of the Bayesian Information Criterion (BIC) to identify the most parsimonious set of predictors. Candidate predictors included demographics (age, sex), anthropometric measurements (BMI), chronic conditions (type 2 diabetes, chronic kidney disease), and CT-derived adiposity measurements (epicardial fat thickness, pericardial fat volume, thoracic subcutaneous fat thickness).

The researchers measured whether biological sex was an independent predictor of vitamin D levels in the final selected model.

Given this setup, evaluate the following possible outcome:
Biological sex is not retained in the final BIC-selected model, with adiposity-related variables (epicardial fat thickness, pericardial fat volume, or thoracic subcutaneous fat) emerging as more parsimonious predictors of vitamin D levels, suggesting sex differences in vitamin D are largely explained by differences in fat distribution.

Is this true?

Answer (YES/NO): NO